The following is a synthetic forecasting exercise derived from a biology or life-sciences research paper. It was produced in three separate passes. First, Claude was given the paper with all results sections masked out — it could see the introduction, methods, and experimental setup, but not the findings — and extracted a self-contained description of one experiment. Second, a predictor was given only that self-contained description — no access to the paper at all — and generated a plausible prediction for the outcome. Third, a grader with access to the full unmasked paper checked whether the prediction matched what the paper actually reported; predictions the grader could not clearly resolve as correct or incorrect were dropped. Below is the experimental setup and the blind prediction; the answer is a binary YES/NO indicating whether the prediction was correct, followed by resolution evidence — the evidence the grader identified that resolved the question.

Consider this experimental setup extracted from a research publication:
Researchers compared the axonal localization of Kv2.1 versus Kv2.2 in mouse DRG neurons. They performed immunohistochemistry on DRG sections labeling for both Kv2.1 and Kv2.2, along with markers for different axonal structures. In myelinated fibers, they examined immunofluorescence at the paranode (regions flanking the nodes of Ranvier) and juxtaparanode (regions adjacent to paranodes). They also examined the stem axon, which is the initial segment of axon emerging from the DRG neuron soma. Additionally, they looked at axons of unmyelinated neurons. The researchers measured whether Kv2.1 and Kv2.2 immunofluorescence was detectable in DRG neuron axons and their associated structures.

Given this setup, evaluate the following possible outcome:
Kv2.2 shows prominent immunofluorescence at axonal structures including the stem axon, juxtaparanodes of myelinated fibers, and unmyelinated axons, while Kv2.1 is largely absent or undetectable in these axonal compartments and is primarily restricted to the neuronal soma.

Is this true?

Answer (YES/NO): NO